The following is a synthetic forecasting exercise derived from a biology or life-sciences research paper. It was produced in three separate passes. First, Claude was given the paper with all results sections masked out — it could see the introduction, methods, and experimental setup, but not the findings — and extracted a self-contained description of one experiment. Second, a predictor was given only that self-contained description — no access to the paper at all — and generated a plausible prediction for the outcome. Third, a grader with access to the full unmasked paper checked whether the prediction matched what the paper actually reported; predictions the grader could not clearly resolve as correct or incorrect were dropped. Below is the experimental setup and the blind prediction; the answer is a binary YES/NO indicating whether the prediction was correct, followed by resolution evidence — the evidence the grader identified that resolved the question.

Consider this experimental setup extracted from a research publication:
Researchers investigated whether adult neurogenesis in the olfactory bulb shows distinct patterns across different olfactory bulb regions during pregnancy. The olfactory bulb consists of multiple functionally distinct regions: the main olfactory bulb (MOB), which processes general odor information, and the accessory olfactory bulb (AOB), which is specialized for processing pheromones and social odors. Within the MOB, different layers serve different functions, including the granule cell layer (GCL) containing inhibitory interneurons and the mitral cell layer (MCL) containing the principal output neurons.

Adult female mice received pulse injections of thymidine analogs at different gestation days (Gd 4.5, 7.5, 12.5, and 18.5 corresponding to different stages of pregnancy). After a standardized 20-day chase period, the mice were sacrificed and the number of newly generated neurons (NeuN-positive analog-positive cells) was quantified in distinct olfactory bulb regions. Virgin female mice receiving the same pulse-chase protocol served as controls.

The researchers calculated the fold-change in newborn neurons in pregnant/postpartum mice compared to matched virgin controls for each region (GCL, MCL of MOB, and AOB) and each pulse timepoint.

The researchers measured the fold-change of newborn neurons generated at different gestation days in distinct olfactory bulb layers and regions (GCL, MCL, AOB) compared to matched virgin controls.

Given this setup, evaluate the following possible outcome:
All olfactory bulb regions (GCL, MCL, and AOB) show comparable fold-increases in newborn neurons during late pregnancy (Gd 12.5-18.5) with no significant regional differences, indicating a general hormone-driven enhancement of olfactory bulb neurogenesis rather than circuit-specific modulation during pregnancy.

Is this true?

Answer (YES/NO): NO